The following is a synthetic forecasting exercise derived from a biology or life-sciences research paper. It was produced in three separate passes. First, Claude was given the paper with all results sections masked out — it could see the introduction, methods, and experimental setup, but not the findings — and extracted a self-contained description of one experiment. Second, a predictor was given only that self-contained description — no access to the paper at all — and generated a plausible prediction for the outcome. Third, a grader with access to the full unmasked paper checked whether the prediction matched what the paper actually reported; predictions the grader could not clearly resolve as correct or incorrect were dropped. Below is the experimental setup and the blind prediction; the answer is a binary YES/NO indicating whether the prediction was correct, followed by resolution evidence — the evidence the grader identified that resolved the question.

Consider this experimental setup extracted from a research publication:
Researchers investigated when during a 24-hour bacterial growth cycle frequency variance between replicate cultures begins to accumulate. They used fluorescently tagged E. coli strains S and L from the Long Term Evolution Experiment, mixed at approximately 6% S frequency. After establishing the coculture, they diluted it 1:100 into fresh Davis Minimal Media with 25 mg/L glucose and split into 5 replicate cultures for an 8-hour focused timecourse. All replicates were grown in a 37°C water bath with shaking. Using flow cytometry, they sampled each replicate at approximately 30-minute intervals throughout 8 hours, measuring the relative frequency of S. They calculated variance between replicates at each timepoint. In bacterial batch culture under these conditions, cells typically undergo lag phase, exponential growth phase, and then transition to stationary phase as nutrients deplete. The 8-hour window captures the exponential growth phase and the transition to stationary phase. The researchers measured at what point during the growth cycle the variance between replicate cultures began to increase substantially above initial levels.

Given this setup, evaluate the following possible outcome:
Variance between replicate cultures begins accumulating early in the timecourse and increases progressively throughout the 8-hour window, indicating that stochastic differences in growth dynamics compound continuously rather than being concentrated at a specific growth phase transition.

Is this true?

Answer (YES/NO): NO